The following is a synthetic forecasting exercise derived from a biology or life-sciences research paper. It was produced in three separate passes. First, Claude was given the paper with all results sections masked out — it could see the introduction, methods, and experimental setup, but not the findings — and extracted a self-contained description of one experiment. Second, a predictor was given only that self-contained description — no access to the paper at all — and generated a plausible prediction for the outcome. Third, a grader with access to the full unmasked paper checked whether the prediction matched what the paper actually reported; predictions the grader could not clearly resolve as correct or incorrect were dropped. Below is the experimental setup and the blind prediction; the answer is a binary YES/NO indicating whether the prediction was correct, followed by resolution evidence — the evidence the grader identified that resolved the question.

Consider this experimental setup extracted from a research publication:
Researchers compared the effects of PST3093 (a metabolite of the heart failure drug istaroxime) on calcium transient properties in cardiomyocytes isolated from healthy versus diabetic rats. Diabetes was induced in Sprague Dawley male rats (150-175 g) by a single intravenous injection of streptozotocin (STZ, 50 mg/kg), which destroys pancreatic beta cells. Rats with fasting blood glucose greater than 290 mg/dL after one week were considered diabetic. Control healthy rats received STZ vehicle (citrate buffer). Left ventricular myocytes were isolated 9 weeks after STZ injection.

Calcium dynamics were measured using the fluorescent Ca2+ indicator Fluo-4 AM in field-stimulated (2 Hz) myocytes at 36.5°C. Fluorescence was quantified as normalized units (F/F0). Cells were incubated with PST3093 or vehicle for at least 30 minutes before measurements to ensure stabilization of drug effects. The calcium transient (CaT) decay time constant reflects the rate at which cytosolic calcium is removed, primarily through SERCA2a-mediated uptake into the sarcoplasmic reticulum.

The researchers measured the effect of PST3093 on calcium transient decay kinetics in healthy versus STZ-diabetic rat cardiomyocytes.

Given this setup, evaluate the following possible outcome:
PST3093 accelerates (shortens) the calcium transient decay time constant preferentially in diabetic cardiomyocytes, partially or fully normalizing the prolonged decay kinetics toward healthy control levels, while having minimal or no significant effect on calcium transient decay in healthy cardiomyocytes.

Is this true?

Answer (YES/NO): YES